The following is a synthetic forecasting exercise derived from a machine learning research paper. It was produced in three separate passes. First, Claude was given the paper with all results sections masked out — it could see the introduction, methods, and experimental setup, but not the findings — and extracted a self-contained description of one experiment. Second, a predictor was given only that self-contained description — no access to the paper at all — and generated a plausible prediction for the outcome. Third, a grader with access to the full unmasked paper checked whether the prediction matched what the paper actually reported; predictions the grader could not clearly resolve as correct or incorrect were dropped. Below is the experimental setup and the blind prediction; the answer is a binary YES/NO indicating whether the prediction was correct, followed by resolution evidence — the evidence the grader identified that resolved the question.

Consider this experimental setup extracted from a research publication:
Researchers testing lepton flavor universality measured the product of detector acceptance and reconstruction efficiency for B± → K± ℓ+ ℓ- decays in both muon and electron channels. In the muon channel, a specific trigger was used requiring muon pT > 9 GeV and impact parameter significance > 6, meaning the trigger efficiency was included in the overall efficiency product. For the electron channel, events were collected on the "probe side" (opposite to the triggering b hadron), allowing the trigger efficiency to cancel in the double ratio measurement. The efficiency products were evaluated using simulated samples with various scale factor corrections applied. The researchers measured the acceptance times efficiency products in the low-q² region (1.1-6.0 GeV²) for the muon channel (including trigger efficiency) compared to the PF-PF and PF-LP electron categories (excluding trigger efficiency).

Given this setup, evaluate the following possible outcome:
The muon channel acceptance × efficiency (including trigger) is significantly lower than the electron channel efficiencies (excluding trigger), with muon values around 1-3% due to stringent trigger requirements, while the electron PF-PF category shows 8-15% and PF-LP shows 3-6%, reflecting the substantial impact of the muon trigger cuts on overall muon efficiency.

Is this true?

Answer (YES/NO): NO